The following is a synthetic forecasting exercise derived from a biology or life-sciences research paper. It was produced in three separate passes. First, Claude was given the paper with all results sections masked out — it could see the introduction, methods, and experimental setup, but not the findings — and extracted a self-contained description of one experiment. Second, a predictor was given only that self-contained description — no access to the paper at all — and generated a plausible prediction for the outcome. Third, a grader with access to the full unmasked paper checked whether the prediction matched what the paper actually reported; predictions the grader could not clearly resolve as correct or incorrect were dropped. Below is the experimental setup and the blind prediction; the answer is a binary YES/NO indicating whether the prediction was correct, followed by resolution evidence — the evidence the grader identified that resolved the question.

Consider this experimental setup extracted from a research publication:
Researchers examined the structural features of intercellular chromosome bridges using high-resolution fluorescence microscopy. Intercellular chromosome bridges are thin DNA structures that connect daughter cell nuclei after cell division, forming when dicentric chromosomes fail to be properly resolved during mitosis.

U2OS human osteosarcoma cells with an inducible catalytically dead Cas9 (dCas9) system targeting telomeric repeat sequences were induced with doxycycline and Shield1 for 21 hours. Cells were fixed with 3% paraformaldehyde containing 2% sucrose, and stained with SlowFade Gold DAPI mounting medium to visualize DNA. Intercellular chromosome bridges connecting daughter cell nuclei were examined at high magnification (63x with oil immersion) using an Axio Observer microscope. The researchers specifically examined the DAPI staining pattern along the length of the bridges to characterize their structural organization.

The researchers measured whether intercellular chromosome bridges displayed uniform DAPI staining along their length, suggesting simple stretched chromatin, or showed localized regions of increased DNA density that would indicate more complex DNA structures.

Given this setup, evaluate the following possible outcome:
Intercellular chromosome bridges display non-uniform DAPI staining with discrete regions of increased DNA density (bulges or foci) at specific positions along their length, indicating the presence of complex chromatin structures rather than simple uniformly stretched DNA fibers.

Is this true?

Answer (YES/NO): YES